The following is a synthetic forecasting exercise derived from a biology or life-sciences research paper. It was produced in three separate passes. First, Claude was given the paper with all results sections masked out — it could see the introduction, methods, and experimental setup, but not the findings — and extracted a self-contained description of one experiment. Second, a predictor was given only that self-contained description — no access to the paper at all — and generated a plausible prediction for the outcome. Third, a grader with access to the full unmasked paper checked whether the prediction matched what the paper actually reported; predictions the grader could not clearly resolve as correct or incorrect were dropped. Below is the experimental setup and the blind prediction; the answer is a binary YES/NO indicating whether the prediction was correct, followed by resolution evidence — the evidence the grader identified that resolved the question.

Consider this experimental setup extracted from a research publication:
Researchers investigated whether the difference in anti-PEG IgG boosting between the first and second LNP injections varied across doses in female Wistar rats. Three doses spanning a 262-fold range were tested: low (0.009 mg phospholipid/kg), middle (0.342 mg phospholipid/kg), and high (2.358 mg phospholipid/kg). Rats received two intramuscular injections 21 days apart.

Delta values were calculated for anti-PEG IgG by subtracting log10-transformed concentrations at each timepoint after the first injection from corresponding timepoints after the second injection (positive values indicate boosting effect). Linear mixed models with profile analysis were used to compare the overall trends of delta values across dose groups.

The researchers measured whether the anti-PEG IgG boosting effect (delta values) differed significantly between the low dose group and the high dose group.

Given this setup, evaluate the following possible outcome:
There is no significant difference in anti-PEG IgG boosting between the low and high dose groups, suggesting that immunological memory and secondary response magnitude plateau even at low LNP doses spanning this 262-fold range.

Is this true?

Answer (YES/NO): NO